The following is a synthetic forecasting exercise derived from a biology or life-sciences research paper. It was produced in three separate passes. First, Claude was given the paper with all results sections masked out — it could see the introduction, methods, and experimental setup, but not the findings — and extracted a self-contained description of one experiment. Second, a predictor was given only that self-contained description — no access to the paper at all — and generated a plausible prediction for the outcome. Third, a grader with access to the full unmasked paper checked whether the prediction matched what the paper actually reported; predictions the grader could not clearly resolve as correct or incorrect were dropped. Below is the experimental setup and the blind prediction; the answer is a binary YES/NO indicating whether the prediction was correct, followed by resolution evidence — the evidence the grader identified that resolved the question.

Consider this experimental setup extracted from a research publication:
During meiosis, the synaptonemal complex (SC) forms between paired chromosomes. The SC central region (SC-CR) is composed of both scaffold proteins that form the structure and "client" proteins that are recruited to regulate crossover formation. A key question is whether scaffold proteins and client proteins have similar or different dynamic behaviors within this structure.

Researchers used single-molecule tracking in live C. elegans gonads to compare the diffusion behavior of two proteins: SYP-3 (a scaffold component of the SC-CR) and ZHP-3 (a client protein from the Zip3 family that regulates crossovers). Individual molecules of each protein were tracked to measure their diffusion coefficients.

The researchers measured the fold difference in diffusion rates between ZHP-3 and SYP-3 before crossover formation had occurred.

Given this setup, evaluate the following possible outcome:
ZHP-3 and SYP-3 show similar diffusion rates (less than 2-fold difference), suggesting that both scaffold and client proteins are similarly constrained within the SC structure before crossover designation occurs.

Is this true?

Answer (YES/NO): NO